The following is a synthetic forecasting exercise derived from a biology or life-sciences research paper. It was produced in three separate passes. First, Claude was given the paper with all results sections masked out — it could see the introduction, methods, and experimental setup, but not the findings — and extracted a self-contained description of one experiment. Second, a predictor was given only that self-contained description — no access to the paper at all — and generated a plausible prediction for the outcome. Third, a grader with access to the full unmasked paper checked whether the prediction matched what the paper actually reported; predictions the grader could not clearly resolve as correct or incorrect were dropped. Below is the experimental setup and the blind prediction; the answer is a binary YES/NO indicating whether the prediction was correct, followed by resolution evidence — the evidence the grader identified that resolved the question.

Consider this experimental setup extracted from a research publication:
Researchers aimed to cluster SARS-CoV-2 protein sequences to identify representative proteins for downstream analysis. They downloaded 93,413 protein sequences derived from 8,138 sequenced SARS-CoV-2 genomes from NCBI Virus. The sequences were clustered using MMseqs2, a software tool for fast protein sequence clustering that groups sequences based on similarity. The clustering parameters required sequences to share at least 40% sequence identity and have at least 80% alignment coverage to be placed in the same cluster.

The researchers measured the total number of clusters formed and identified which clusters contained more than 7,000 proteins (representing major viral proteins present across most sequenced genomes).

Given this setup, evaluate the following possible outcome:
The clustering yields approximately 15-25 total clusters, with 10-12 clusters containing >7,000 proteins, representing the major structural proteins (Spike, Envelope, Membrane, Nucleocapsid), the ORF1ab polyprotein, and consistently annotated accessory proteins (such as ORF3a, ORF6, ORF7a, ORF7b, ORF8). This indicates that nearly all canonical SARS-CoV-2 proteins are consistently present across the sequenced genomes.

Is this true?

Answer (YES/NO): NO